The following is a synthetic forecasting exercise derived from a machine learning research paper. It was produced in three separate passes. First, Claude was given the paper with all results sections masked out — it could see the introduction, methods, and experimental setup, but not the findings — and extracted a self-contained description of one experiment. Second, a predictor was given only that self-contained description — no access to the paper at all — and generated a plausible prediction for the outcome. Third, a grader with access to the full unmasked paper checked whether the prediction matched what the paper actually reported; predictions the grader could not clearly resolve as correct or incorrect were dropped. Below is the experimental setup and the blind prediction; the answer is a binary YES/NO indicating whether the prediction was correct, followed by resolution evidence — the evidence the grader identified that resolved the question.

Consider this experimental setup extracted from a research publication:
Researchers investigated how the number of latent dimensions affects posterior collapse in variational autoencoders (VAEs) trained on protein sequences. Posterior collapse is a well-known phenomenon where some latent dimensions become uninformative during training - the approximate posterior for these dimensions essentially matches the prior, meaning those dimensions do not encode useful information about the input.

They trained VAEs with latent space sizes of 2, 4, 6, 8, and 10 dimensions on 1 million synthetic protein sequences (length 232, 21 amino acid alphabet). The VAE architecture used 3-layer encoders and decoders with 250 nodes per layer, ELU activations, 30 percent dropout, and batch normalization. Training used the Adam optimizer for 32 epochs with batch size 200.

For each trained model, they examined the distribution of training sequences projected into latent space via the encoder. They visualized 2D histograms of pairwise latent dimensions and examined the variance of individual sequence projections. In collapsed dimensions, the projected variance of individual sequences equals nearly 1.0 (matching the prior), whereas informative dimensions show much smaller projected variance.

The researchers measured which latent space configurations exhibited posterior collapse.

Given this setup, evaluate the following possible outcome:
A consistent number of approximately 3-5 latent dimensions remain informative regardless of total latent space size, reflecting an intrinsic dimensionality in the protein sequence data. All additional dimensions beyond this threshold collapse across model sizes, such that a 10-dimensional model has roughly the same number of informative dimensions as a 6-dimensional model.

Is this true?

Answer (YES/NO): NO